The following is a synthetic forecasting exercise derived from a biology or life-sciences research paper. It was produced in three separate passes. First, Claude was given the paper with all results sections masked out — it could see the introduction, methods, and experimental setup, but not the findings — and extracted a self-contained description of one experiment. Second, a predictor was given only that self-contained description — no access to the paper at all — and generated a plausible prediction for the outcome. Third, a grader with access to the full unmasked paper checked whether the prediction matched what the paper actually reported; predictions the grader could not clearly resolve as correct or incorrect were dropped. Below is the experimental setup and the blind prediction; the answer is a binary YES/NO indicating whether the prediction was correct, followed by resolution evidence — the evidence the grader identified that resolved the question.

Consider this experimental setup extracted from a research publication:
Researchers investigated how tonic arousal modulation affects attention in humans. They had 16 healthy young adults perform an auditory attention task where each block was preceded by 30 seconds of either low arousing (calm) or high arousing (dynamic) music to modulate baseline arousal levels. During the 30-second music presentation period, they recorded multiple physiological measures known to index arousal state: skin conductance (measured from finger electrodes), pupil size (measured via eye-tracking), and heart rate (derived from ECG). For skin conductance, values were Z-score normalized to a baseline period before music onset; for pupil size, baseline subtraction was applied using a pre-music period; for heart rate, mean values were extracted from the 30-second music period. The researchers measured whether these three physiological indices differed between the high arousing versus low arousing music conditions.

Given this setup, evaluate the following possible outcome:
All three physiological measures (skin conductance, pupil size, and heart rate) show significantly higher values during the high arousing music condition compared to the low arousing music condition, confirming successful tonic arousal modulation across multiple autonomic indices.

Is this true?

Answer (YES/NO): YES